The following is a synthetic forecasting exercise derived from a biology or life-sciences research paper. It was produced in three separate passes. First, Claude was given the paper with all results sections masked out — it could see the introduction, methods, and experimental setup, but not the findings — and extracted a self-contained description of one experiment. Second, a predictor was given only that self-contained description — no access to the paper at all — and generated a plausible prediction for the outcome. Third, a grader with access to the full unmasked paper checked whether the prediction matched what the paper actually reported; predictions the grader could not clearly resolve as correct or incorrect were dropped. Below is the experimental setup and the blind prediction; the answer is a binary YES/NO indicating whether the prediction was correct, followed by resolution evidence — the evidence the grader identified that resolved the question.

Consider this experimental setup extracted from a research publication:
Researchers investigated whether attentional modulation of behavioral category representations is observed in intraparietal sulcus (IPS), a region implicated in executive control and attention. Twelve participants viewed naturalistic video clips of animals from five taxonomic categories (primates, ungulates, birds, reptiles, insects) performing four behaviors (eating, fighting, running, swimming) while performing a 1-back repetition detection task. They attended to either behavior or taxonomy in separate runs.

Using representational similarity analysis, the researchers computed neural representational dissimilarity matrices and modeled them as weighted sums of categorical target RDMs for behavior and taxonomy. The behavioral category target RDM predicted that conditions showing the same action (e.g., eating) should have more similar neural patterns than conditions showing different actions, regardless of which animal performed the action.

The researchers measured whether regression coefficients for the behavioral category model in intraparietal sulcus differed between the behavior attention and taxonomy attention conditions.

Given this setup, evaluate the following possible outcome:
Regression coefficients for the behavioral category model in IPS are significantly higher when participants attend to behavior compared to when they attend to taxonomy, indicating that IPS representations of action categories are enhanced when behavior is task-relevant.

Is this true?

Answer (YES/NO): YES